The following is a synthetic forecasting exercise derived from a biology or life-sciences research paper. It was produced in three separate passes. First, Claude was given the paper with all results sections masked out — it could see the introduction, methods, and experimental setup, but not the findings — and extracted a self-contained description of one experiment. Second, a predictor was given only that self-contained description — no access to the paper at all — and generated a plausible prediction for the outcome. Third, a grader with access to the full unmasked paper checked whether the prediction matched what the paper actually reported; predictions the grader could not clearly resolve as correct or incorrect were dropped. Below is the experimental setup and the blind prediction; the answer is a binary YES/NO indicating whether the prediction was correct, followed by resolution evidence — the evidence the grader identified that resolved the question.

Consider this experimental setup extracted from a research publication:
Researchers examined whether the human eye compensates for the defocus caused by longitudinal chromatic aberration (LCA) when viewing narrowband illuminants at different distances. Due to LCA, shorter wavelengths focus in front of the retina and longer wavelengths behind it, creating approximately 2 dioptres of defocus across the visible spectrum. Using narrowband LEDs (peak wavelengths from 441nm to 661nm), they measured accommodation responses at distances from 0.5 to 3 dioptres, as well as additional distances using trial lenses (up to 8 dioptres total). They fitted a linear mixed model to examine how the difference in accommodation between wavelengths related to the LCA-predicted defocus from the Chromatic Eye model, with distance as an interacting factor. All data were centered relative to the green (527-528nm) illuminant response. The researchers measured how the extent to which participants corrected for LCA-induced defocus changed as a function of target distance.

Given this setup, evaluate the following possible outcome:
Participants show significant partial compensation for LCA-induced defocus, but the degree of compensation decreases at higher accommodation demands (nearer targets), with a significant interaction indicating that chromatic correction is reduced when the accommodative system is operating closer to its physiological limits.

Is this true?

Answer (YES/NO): NO